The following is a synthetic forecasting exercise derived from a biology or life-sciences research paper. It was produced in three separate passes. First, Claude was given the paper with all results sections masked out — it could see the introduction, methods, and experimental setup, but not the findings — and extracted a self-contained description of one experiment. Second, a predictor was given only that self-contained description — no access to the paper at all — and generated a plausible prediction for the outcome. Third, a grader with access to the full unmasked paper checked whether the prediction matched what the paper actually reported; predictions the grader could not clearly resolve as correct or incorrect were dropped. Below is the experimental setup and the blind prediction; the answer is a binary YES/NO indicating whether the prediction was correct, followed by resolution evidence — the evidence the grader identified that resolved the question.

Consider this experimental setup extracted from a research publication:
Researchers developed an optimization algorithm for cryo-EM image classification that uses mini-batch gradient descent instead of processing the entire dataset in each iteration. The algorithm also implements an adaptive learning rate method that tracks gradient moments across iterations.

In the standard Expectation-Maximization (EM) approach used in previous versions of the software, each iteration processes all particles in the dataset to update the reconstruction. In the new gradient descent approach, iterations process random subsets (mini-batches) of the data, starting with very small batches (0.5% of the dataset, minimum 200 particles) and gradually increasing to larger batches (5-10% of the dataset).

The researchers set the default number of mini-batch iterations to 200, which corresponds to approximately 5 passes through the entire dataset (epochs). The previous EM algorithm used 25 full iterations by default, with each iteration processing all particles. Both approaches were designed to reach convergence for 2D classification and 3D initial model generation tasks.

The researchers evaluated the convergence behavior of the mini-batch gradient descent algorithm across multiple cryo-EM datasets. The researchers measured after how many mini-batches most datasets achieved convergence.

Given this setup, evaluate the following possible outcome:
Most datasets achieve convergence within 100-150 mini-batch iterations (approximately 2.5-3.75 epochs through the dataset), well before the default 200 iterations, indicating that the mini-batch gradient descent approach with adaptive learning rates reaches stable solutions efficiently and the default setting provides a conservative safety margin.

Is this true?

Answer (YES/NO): YES